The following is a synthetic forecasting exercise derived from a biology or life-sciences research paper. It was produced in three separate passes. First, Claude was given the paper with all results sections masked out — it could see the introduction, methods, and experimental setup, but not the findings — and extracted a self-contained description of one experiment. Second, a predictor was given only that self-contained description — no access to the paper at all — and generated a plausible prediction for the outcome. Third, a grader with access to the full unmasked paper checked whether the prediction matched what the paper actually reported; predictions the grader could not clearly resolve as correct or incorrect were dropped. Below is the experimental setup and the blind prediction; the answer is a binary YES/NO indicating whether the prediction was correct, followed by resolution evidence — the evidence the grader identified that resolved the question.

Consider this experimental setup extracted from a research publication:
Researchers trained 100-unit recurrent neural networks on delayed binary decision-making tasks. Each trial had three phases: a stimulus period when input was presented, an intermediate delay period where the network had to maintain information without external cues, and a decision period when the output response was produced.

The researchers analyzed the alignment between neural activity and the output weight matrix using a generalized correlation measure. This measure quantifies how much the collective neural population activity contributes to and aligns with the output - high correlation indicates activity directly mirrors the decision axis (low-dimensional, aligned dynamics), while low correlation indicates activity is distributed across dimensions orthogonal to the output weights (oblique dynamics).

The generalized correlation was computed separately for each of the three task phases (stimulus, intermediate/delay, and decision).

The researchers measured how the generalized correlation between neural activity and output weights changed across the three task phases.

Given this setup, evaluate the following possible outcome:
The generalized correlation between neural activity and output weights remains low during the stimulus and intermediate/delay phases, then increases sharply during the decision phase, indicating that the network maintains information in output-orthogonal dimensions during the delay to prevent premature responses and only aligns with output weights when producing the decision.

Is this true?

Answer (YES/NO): YES